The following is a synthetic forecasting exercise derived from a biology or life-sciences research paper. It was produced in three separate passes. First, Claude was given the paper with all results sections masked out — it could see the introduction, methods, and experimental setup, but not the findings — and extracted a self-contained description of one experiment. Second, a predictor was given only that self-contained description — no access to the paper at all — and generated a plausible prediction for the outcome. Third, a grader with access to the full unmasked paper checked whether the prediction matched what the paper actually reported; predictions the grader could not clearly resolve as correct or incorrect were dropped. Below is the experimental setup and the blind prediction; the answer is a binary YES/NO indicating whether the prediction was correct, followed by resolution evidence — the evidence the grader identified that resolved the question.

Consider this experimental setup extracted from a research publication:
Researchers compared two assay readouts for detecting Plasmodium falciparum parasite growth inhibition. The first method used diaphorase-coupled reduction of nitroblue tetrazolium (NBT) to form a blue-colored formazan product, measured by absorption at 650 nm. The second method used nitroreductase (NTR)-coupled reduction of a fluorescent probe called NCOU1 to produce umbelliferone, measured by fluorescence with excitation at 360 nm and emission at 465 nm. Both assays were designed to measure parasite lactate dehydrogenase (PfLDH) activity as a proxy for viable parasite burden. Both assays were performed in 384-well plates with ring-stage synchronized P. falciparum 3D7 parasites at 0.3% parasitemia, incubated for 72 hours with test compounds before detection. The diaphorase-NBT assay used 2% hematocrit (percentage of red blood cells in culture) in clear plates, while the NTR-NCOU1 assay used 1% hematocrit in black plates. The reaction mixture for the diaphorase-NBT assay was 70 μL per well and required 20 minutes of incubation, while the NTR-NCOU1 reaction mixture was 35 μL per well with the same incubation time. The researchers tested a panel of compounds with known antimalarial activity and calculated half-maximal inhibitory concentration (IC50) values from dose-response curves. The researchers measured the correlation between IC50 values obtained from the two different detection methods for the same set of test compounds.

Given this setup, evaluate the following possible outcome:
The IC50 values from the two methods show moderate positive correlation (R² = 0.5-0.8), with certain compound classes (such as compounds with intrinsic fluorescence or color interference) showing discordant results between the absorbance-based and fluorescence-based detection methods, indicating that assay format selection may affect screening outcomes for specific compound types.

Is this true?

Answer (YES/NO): NO